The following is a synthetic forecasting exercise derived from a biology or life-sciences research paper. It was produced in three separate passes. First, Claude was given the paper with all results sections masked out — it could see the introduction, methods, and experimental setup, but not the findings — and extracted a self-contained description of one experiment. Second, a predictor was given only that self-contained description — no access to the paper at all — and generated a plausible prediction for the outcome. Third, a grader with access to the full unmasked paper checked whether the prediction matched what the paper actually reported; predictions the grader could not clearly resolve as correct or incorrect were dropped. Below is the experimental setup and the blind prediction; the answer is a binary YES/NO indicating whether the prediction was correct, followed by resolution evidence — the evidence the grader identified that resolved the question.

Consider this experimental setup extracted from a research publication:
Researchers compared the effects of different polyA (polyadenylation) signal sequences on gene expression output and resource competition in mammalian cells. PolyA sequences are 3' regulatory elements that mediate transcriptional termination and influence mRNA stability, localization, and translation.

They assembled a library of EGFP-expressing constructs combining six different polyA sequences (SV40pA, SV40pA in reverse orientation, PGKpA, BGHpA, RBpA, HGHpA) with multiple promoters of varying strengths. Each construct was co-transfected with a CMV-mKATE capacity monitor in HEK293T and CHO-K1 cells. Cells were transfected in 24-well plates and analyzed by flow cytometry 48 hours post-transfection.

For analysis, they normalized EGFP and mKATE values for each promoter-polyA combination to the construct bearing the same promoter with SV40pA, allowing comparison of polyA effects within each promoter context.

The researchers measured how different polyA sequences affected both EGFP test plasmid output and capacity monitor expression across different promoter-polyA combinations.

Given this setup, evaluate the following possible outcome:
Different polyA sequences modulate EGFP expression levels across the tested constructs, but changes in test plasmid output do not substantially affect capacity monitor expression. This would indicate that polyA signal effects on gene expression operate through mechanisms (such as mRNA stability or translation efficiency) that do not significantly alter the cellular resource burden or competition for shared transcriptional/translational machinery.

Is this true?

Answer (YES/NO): NO